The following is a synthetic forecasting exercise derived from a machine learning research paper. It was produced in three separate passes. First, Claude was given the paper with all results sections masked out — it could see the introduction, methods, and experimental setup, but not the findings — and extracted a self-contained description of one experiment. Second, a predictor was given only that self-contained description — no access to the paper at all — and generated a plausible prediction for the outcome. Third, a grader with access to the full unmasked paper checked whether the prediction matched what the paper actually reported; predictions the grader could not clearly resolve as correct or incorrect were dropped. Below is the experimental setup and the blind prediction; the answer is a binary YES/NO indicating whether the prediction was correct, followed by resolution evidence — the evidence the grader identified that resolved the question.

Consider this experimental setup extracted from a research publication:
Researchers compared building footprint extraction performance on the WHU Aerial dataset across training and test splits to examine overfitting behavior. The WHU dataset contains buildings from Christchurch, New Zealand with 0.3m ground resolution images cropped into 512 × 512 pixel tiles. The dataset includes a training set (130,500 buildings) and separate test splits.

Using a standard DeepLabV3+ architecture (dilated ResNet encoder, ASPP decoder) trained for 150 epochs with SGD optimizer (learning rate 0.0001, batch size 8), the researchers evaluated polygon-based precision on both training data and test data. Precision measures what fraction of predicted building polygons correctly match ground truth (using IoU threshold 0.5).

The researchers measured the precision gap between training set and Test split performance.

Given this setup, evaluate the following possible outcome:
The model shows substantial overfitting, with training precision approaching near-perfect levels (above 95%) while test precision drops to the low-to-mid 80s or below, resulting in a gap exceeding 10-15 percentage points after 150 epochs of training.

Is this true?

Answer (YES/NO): NO